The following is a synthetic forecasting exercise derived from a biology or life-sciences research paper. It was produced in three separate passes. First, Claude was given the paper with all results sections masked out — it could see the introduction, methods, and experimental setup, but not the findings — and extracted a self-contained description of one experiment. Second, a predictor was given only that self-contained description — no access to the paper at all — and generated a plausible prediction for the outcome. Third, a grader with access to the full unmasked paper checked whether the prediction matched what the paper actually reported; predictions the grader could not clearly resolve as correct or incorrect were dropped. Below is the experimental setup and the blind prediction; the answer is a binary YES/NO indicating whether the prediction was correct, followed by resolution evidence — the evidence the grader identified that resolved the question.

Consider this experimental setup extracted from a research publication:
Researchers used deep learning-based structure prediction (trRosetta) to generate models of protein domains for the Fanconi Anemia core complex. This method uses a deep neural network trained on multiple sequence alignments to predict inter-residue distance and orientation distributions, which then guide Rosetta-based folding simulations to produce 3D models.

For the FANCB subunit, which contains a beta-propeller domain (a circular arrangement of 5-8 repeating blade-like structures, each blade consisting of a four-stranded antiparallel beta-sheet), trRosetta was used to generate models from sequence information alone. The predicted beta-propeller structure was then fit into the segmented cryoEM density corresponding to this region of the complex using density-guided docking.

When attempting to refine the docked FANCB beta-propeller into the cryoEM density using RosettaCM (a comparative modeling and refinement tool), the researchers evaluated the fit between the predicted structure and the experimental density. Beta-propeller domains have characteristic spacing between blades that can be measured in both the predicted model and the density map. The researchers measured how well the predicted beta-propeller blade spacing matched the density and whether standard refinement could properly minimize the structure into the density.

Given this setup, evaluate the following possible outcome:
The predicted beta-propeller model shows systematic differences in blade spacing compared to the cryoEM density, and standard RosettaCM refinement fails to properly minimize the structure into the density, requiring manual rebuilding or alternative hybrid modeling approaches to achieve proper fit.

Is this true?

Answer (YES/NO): YES